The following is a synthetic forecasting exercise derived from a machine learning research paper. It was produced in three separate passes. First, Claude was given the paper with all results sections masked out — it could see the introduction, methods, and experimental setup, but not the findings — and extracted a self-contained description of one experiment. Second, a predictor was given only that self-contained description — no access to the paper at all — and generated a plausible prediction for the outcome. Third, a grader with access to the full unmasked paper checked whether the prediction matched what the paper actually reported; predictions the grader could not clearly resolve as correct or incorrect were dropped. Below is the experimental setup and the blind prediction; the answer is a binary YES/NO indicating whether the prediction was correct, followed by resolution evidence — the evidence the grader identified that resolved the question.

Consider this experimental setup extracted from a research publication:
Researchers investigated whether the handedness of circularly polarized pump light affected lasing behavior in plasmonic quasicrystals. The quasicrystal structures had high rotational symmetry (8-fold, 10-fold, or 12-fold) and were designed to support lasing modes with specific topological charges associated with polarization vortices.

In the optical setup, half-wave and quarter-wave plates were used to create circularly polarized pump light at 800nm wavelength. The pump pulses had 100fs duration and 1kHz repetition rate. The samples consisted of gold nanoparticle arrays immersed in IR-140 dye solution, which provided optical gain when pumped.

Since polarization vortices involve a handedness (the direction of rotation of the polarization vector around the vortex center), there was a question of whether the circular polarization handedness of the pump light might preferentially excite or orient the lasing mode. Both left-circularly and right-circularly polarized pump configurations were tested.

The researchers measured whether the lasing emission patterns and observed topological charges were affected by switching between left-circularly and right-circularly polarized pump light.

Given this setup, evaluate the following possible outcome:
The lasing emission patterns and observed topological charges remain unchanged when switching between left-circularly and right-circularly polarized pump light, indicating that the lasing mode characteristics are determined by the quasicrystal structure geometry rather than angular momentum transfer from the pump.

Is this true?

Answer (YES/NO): YES